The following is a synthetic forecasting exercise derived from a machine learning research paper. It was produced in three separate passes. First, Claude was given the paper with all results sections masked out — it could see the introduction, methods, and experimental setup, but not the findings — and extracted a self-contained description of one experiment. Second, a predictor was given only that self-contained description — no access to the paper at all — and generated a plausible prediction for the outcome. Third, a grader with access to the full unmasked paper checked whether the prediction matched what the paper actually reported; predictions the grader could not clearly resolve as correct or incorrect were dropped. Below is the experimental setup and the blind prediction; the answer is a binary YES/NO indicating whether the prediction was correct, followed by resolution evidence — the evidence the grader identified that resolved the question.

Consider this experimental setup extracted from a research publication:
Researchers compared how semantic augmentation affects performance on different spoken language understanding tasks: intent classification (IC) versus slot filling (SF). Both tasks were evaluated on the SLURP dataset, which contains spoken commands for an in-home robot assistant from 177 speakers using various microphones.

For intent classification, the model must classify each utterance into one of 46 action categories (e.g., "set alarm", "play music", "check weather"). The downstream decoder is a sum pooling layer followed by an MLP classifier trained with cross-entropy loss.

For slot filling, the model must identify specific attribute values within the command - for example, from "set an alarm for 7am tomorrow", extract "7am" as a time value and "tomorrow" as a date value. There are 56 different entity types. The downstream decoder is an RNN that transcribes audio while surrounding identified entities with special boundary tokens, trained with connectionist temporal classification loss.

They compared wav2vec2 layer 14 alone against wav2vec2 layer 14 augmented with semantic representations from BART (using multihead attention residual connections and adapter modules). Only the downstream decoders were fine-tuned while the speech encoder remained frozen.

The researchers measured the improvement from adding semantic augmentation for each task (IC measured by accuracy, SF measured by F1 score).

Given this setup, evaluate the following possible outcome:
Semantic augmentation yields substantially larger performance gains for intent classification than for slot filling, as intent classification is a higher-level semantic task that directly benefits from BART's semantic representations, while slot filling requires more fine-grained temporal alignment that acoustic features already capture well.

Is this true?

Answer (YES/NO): YES